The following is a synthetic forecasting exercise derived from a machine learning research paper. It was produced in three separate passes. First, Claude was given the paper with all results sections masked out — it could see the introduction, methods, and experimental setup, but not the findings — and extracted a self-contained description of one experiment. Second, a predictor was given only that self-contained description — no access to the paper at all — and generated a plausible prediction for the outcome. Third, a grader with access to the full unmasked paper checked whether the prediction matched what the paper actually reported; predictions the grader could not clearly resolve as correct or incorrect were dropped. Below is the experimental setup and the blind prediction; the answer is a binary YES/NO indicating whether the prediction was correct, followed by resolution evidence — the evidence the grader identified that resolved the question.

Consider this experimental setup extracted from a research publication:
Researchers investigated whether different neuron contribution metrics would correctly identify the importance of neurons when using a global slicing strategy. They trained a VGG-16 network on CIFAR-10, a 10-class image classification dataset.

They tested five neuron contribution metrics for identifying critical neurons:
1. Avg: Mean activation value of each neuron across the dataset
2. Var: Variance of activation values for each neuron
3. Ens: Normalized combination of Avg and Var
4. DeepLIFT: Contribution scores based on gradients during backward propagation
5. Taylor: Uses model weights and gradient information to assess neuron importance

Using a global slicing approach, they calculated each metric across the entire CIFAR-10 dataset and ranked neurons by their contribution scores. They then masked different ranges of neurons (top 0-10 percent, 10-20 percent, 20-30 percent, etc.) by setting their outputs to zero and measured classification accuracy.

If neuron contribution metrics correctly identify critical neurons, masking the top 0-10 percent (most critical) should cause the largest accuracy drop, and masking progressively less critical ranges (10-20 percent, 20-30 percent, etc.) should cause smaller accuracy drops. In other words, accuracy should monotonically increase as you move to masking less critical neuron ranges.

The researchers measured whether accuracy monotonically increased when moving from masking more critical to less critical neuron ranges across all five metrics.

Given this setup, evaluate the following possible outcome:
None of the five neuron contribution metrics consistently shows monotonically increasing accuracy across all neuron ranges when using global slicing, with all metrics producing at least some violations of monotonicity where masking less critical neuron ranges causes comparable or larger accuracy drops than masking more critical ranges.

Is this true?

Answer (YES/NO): NO